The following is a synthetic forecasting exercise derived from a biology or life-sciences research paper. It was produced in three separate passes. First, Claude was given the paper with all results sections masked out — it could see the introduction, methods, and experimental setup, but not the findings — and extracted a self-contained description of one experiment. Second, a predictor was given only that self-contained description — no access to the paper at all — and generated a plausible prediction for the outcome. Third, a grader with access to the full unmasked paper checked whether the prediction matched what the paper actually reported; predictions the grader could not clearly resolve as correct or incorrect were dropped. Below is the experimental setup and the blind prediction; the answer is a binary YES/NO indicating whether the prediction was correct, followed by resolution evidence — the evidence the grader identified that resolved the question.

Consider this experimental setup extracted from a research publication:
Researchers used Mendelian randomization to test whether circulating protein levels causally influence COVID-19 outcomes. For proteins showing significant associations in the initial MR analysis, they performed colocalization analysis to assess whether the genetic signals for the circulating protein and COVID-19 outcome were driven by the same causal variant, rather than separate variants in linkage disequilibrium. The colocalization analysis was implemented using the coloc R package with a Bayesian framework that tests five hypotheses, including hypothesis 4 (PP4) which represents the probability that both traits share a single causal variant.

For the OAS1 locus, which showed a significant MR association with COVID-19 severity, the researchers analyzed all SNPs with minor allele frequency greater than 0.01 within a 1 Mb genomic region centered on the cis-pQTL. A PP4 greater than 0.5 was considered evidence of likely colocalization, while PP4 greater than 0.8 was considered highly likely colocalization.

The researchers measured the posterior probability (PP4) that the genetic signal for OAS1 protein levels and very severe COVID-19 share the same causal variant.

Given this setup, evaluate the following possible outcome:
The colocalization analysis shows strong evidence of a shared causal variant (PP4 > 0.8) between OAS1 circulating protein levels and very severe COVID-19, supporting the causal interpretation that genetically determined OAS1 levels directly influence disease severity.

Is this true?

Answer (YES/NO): NO